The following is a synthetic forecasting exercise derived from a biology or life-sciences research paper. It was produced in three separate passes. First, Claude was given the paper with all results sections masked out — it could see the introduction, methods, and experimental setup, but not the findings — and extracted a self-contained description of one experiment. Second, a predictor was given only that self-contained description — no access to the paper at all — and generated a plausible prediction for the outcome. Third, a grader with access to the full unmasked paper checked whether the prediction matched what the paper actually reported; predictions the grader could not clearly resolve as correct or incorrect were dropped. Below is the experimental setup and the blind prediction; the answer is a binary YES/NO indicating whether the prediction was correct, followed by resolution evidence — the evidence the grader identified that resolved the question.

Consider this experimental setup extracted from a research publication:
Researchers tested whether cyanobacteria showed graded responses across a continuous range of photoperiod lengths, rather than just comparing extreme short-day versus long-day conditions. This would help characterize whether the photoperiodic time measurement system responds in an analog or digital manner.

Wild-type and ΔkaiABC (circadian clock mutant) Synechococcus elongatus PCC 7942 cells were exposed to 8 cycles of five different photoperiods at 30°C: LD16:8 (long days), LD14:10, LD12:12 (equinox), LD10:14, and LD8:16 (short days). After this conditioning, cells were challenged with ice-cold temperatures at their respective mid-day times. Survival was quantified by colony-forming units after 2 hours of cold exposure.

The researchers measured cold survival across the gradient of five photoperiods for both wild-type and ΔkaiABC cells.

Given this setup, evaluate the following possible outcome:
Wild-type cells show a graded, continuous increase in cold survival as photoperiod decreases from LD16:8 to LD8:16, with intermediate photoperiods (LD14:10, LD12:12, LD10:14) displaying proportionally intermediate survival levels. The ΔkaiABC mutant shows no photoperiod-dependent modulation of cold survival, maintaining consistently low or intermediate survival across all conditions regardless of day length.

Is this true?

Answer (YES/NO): NO